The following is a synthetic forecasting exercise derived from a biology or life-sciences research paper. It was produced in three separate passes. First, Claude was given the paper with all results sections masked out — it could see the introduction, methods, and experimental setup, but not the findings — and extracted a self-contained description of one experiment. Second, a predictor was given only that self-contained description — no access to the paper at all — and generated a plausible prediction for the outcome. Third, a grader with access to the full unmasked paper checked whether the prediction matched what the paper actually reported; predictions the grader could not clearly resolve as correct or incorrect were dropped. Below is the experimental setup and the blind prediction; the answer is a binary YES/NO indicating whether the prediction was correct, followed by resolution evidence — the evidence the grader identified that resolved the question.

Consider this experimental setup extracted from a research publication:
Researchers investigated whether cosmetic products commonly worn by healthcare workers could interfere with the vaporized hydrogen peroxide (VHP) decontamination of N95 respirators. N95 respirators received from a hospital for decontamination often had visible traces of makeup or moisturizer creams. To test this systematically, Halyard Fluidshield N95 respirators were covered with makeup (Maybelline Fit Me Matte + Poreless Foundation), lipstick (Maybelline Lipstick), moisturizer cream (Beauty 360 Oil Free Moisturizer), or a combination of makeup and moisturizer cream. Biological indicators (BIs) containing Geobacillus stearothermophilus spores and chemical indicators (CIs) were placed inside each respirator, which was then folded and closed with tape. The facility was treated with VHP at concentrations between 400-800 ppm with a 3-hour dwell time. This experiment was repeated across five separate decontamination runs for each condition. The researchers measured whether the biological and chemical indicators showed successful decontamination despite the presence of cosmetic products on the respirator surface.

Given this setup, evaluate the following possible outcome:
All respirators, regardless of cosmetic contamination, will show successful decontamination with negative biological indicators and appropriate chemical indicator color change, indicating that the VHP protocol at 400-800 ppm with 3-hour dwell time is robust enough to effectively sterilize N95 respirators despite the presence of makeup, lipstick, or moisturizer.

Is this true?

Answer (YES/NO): YES